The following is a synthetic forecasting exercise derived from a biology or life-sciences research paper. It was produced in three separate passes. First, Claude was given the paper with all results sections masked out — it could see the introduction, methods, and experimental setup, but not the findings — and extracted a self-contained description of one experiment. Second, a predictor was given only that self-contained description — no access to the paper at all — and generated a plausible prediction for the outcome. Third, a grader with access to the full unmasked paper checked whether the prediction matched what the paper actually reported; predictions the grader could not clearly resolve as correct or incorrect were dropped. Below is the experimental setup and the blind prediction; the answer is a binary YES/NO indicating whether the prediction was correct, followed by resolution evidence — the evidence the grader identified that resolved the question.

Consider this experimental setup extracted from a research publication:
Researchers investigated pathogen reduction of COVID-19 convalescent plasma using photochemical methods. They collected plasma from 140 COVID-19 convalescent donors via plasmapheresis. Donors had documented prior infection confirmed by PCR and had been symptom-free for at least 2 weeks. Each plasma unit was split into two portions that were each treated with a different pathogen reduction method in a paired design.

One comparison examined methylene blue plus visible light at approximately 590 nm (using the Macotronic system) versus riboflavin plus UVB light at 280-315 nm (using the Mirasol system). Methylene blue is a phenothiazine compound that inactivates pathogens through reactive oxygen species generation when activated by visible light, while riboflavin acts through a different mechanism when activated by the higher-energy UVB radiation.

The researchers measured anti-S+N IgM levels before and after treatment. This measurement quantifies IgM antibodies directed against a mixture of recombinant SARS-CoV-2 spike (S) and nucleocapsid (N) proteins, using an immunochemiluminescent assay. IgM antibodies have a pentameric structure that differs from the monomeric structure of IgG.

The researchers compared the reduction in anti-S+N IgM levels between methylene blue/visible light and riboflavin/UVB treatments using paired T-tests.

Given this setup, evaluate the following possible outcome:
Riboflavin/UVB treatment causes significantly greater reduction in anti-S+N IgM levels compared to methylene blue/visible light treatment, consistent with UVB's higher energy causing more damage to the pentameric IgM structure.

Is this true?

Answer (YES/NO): YES